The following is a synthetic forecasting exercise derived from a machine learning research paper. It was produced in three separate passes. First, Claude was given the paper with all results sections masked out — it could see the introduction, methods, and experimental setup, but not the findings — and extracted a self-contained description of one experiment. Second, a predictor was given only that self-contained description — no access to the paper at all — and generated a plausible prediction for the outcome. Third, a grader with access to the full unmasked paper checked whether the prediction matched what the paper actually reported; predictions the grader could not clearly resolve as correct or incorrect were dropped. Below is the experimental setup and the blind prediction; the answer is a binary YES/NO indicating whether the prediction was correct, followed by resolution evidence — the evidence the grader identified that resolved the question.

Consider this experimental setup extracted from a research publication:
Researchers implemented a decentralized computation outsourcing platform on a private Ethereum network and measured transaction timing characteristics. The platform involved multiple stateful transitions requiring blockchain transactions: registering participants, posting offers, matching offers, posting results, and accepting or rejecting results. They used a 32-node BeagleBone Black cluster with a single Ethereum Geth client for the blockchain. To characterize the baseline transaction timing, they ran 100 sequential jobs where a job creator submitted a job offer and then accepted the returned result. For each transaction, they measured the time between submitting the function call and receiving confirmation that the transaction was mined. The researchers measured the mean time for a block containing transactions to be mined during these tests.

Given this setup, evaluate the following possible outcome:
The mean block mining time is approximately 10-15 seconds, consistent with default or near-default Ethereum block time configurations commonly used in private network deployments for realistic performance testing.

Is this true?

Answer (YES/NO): YES